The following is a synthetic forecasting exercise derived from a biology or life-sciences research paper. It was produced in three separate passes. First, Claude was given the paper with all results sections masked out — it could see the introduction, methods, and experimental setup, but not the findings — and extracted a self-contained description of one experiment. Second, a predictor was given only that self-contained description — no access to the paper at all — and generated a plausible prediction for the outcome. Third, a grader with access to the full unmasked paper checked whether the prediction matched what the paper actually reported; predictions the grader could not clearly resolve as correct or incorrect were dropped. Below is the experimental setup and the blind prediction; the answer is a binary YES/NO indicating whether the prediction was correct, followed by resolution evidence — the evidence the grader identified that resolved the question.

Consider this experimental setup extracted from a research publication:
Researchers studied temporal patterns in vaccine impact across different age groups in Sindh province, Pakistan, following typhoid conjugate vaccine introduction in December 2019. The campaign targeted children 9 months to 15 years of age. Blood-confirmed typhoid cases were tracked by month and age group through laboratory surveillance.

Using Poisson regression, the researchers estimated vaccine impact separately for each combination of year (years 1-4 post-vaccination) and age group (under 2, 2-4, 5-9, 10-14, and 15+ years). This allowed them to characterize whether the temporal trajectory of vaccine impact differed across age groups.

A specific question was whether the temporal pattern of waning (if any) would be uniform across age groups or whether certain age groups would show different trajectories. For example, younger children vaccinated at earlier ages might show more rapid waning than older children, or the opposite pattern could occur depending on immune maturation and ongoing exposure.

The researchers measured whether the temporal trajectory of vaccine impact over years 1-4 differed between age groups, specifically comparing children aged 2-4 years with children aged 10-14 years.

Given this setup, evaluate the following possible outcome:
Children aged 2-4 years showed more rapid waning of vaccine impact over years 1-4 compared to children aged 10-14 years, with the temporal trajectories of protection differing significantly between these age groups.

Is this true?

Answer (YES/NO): NO